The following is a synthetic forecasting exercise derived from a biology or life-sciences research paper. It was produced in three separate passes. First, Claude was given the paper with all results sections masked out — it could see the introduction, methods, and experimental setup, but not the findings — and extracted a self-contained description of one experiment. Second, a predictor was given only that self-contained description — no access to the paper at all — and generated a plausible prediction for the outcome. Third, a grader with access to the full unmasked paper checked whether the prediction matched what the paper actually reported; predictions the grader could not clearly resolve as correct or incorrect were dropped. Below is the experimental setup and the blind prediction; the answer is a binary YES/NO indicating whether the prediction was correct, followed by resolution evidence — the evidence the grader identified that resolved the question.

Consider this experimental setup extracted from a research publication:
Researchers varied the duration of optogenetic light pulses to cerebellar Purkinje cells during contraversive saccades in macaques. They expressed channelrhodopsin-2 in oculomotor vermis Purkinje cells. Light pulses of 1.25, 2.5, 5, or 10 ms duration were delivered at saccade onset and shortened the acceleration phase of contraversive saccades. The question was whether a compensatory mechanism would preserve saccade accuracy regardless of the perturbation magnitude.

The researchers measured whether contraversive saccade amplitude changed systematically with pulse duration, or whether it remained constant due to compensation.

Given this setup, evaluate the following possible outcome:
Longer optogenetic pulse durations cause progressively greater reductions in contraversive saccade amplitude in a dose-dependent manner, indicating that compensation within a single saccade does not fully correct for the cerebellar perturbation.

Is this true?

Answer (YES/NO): NO